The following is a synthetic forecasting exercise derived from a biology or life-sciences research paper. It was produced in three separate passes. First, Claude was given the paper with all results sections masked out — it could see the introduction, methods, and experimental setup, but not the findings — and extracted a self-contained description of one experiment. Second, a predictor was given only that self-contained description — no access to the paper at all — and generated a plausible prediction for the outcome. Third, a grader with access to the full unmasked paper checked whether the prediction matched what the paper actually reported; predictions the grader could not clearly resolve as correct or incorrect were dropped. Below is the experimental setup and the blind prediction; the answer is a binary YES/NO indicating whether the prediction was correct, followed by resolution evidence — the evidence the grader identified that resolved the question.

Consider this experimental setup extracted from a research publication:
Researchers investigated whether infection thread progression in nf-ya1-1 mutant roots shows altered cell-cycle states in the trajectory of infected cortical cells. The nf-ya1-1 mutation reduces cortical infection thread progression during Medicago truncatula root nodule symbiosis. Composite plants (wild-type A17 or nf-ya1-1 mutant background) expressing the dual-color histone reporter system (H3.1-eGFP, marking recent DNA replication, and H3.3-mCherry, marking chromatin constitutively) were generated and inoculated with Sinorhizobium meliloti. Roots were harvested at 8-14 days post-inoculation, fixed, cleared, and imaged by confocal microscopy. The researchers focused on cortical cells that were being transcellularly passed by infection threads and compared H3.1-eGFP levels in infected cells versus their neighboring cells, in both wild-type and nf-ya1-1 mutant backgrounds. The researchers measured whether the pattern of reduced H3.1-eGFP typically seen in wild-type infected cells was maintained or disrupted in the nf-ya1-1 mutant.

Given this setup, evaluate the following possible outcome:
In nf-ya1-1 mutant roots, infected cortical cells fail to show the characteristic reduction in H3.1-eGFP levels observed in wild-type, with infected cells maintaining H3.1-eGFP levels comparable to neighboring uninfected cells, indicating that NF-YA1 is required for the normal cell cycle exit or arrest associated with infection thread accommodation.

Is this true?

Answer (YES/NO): NO